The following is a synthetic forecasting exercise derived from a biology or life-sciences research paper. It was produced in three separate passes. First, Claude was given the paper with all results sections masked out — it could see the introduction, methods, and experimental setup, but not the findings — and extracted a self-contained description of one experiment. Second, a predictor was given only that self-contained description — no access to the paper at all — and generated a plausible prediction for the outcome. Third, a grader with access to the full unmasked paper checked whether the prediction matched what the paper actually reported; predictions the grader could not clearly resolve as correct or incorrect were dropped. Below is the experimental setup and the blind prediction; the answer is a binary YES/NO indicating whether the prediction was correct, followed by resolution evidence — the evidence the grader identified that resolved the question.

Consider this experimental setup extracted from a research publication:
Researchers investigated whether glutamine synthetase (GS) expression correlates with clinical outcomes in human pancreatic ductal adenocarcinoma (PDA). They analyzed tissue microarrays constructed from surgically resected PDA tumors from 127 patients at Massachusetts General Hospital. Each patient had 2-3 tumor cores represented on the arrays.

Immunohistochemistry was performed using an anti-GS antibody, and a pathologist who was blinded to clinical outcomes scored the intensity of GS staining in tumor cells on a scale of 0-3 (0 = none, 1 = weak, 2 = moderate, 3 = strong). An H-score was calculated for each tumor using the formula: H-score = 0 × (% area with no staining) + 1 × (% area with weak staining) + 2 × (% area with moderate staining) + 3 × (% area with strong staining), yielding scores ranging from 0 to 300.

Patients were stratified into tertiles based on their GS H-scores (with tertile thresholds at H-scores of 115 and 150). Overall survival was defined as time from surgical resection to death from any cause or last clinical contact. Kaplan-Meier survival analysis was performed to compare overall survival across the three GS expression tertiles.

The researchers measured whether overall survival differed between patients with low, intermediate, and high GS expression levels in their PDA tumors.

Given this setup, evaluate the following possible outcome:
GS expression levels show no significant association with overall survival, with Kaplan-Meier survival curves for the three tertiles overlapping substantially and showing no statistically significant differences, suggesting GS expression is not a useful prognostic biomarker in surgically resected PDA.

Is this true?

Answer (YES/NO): YES